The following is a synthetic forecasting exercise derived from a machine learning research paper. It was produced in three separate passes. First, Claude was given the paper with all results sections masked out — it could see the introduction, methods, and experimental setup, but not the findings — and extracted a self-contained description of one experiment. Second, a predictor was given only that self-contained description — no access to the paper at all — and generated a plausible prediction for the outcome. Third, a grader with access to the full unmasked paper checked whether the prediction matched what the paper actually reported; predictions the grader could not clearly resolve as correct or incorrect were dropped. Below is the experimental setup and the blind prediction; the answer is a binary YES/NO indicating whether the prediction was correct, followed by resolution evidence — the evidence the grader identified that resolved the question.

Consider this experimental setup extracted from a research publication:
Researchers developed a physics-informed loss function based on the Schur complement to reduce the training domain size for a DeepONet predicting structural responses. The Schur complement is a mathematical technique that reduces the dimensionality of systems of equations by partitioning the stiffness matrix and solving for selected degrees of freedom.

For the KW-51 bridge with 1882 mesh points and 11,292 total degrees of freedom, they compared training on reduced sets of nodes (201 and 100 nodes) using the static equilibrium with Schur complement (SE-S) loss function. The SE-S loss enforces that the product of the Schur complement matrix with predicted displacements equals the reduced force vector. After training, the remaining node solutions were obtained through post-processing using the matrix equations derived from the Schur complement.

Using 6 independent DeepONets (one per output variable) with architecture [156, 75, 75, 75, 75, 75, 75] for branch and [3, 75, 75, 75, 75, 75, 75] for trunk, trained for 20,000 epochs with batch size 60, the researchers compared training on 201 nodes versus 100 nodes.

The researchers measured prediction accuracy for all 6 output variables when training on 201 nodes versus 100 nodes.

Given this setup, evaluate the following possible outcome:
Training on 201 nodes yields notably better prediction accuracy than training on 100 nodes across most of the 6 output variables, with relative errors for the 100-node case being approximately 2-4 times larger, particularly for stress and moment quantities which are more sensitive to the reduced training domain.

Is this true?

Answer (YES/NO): NO